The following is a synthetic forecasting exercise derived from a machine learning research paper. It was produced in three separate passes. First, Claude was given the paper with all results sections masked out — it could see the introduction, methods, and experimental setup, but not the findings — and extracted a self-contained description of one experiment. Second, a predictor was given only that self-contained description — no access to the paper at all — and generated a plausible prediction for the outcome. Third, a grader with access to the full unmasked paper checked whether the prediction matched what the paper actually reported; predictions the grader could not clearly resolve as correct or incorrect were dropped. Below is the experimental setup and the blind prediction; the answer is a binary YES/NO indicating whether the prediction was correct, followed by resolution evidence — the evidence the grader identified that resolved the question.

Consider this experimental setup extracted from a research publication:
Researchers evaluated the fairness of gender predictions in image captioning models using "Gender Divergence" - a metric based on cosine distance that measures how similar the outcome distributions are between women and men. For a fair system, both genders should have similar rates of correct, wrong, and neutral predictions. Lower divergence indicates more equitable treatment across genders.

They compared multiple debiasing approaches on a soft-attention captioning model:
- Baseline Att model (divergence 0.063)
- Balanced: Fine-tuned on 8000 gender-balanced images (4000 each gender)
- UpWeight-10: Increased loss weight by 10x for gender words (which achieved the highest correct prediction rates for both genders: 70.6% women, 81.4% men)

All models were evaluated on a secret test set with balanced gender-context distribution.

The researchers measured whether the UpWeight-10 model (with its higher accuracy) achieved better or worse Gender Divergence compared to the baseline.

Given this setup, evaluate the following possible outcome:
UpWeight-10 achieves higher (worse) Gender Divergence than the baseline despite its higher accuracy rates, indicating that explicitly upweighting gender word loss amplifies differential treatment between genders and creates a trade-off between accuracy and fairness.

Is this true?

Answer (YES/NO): NO